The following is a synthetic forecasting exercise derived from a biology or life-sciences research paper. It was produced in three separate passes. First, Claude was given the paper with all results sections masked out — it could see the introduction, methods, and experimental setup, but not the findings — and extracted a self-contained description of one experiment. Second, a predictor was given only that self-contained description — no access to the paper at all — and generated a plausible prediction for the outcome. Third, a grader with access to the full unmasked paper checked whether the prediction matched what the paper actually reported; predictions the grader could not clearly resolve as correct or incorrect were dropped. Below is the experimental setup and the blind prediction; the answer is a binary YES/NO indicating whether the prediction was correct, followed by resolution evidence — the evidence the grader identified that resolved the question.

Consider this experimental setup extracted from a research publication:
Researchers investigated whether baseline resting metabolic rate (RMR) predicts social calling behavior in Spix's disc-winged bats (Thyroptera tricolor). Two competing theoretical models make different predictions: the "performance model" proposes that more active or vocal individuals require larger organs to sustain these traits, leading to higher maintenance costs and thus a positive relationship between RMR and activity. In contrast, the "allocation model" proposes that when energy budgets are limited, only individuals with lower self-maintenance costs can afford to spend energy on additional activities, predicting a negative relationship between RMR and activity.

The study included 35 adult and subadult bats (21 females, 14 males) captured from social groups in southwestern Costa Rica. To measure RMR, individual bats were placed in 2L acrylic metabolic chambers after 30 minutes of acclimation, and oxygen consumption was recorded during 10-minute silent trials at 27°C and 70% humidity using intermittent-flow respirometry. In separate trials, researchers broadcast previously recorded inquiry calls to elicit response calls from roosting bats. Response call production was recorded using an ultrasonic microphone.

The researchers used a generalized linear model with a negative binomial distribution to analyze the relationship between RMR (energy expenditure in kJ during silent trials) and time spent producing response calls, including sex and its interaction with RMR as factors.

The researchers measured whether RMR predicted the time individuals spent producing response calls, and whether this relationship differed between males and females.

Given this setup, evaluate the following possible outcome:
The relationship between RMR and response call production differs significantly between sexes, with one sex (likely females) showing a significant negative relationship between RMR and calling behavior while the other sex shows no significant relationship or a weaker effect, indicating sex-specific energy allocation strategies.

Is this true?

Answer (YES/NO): NO